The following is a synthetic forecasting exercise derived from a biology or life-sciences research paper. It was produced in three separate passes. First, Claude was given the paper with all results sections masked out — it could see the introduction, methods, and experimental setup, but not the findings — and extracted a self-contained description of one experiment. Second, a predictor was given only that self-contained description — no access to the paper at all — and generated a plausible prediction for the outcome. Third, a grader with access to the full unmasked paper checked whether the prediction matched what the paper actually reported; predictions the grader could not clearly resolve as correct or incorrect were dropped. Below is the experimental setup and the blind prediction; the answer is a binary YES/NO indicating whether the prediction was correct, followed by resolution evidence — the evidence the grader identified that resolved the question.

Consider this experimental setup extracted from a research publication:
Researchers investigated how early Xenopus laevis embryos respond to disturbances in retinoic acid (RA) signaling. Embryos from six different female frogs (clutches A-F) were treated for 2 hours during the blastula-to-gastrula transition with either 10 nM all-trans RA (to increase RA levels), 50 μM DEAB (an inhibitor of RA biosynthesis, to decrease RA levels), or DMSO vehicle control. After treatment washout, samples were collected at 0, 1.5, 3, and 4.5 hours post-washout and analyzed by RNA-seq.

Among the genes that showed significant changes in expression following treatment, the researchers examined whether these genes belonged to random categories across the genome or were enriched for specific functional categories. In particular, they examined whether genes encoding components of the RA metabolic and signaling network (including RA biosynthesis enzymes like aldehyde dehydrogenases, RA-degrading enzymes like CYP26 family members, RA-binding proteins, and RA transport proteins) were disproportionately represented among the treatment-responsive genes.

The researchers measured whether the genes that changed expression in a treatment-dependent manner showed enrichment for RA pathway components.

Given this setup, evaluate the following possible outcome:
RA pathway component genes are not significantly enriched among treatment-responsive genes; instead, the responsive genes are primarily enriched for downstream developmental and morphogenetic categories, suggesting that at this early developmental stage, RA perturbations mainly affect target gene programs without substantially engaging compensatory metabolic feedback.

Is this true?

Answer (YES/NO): NO